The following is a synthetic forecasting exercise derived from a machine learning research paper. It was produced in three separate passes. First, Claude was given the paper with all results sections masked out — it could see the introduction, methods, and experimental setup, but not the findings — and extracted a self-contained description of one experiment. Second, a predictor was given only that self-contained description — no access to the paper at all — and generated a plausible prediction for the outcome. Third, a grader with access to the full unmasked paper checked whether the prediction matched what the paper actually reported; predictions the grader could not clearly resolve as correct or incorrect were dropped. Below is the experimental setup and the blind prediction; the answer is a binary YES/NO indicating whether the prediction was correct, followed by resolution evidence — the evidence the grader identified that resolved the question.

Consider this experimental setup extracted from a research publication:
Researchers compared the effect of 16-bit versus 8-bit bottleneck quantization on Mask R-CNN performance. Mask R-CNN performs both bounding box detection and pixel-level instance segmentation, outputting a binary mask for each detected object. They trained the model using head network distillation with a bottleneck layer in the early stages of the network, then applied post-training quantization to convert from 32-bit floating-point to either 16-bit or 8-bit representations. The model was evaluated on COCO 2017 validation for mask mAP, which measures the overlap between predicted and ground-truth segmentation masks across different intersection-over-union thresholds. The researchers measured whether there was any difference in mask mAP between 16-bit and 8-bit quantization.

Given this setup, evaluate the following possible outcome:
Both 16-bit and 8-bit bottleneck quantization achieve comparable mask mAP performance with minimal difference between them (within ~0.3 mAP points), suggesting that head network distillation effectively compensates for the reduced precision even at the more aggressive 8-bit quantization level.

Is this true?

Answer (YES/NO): YES